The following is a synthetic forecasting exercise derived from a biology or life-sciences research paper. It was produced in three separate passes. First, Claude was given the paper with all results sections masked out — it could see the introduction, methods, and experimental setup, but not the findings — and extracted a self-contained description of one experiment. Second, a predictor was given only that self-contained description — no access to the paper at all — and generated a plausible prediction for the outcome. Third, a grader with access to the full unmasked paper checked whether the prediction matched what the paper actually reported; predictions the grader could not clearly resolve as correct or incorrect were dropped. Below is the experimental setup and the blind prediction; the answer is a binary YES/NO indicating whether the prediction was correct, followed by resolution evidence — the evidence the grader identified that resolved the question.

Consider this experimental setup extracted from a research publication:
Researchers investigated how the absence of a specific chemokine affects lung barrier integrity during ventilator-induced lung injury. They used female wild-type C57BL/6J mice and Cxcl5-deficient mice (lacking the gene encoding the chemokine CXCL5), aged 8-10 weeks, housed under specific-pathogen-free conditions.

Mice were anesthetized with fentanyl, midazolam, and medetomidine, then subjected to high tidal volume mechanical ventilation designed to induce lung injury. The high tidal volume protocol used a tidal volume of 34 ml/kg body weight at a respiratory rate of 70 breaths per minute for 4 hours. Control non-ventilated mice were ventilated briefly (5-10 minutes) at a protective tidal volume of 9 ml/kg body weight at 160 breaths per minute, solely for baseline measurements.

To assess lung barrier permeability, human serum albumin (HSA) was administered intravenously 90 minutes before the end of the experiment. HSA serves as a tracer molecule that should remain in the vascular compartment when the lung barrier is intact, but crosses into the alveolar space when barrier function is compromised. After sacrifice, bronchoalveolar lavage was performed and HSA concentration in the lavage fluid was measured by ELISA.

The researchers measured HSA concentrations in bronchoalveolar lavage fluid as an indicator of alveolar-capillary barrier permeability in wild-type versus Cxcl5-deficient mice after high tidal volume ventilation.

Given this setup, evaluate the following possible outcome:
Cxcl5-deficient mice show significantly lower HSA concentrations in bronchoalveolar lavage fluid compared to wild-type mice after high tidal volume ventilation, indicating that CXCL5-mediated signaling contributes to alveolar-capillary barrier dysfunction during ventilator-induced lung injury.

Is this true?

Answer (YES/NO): YES